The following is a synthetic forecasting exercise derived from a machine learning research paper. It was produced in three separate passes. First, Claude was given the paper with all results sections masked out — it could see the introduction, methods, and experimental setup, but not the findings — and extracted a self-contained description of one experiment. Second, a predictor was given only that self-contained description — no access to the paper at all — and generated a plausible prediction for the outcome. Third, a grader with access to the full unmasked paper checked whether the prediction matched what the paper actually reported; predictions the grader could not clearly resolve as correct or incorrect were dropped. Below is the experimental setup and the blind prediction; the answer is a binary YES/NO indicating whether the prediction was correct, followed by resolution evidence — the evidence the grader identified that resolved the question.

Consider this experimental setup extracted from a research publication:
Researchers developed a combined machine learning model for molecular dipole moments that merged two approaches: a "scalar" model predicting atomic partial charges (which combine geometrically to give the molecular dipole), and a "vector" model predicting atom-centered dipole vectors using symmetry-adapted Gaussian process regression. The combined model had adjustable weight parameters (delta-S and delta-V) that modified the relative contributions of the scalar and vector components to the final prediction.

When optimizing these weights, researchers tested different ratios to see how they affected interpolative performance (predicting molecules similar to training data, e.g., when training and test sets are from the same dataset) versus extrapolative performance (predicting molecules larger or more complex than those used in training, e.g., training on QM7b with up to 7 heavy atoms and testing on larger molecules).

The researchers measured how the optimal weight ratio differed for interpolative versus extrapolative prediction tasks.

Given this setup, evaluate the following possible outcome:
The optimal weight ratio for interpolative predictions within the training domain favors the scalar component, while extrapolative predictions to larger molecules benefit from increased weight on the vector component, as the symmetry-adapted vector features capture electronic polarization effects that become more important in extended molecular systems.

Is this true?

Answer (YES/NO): YES